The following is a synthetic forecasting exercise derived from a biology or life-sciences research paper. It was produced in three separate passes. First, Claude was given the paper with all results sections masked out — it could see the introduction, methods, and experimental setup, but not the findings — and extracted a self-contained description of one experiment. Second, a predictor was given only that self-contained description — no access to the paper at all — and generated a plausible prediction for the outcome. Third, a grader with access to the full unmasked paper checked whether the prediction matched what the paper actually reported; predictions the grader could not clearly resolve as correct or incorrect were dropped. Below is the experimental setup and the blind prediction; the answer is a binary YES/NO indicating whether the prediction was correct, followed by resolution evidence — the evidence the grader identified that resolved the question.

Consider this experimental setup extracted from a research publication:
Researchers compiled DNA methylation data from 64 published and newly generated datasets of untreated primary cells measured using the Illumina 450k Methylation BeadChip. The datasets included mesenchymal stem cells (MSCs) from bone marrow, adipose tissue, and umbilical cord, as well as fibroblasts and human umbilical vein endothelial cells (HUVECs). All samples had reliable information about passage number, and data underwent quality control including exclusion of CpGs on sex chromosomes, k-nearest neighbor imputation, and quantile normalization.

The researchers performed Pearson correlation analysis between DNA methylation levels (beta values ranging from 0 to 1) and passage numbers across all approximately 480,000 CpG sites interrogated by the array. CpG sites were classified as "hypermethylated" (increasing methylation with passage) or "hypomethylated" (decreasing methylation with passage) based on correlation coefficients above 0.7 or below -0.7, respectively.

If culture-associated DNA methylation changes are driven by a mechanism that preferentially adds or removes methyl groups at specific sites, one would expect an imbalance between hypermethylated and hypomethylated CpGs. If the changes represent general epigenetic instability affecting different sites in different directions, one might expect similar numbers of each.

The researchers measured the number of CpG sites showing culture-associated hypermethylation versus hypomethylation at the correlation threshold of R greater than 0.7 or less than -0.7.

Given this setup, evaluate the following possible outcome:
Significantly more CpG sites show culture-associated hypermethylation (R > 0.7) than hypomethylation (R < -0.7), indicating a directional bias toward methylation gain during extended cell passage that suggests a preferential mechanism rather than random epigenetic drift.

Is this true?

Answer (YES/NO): NO